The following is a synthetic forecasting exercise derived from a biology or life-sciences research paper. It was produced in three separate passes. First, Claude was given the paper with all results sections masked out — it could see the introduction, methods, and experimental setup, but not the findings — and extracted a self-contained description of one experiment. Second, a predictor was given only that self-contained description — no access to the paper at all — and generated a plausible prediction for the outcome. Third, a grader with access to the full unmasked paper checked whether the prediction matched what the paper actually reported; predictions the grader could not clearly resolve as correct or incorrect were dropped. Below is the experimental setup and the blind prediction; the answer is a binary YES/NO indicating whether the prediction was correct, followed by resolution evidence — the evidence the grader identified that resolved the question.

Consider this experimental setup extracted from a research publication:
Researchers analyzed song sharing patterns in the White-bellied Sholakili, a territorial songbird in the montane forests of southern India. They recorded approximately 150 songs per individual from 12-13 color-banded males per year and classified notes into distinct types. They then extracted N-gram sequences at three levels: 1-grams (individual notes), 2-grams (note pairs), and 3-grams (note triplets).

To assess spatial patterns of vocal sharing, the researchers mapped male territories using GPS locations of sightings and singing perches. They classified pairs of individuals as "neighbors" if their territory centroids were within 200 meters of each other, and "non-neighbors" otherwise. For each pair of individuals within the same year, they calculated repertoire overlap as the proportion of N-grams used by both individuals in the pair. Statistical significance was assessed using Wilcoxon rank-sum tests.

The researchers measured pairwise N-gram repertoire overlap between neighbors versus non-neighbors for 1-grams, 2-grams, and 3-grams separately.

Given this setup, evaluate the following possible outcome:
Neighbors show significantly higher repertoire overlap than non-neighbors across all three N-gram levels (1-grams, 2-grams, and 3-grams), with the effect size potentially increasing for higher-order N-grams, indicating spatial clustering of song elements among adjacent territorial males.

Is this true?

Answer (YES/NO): NO